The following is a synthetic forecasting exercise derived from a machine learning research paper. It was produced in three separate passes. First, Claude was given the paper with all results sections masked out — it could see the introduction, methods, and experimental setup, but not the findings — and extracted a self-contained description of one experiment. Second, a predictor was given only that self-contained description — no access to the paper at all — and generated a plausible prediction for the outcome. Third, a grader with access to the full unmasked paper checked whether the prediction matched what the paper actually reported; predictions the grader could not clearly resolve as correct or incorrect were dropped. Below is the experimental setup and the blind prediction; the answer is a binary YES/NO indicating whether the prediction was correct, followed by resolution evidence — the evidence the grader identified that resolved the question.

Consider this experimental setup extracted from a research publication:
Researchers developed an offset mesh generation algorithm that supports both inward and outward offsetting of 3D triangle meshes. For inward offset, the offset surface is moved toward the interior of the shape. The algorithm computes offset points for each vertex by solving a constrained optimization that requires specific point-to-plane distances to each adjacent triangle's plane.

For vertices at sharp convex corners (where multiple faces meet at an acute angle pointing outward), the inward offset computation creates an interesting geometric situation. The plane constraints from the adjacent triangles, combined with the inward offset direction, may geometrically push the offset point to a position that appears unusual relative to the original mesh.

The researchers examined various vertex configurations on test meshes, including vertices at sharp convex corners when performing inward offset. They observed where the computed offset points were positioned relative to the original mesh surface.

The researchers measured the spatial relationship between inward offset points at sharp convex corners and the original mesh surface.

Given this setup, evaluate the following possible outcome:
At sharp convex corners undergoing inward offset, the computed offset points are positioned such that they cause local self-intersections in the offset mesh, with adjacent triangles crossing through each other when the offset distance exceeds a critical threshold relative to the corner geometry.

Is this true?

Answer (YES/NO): NO